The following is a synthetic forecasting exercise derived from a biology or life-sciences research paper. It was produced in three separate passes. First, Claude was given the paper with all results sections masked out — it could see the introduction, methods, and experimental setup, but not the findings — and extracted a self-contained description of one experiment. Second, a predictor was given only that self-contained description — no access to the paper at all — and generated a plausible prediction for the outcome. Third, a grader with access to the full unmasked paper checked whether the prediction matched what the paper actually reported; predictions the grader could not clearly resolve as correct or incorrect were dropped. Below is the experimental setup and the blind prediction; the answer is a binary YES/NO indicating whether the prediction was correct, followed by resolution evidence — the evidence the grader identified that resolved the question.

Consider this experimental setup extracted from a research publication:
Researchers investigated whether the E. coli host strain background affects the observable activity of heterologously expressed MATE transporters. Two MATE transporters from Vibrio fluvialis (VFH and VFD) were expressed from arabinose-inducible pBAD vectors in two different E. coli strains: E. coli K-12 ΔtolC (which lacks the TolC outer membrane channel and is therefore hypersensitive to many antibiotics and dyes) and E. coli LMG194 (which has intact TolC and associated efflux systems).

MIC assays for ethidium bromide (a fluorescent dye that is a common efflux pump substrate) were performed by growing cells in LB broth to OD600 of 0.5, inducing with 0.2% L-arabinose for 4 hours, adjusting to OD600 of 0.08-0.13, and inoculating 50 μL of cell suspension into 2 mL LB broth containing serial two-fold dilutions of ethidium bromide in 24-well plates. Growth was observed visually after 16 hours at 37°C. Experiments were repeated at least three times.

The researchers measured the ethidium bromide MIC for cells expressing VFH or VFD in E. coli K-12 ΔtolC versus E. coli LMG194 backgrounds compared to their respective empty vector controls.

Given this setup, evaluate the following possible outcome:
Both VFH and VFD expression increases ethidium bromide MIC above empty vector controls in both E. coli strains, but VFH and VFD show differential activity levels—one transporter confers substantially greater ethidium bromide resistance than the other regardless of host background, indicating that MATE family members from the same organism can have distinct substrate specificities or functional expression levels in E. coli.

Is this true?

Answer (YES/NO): NO